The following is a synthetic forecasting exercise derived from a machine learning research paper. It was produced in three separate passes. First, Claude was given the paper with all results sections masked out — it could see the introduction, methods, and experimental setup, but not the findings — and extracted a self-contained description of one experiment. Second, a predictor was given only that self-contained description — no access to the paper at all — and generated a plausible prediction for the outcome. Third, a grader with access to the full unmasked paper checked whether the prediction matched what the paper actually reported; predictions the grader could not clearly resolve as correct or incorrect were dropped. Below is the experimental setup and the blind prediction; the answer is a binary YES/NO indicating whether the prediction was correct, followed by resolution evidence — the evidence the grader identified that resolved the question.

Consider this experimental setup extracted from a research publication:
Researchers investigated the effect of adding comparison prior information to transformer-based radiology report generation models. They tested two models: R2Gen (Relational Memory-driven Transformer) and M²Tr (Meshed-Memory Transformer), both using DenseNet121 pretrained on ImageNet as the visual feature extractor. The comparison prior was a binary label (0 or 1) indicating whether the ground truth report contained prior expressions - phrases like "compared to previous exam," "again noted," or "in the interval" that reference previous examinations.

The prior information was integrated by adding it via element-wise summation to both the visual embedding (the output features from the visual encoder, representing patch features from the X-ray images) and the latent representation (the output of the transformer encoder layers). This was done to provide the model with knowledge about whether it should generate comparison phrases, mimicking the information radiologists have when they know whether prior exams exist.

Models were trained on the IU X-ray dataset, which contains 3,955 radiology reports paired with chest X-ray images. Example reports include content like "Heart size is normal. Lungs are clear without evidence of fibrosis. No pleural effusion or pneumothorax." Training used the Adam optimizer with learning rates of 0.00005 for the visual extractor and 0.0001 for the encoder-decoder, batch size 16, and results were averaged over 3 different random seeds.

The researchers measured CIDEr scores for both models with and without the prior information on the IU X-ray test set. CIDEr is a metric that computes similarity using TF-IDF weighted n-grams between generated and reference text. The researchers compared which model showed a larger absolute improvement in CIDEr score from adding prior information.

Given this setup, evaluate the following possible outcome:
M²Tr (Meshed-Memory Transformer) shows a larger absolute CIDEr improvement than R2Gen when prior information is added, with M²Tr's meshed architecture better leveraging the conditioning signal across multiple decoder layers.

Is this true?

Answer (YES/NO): NO